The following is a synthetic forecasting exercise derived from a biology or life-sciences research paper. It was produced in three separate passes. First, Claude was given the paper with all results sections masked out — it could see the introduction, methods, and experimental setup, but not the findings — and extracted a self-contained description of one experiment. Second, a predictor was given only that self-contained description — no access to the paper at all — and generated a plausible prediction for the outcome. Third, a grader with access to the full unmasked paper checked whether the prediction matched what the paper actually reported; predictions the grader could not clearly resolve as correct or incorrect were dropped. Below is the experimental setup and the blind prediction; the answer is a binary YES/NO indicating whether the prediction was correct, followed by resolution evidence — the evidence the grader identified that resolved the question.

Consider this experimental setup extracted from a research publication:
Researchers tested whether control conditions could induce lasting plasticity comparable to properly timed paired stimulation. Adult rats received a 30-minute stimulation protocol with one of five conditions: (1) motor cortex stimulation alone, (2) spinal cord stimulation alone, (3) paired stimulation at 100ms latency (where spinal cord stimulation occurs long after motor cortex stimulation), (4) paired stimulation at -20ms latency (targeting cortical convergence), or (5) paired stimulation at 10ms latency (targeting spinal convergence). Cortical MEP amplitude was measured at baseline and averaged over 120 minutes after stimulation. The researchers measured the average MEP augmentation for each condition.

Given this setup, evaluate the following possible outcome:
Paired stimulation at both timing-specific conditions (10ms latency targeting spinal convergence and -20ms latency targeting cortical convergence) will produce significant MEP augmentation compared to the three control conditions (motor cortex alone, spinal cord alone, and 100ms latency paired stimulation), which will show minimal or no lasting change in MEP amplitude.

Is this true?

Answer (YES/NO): NO